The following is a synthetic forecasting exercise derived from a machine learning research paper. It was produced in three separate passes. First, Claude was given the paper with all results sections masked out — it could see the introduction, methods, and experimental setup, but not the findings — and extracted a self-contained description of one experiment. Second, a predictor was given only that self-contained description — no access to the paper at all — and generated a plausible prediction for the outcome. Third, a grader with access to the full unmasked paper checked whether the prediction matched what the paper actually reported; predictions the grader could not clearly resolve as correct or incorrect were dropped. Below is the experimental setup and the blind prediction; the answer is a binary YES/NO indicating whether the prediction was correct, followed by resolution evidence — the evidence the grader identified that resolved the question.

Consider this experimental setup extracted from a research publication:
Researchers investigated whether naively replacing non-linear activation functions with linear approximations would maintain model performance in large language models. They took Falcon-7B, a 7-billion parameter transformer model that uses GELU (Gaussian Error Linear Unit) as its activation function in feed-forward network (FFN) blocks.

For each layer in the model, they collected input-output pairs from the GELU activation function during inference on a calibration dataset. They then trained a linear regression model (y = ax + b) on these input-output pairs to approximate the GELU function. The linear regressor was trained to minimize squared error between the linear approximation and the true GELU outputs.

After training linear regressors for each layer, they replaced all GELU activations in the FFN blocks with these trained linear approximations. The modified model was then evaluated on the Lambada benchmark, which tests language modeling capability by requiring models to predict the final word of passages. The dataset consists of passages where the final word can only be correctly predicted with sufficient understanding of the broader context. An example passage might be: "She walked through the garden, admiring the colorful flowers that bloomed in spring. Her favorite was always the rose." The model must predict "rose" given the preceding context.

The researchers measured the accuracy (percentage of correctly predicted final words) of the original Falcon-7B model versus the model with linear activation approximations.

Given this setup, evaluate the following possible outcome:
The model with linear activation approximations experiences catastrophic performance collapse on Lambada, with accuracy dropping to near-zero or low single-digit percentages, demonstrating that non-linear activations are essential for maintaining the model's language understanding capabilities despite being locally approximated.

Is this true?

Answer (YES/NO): YES